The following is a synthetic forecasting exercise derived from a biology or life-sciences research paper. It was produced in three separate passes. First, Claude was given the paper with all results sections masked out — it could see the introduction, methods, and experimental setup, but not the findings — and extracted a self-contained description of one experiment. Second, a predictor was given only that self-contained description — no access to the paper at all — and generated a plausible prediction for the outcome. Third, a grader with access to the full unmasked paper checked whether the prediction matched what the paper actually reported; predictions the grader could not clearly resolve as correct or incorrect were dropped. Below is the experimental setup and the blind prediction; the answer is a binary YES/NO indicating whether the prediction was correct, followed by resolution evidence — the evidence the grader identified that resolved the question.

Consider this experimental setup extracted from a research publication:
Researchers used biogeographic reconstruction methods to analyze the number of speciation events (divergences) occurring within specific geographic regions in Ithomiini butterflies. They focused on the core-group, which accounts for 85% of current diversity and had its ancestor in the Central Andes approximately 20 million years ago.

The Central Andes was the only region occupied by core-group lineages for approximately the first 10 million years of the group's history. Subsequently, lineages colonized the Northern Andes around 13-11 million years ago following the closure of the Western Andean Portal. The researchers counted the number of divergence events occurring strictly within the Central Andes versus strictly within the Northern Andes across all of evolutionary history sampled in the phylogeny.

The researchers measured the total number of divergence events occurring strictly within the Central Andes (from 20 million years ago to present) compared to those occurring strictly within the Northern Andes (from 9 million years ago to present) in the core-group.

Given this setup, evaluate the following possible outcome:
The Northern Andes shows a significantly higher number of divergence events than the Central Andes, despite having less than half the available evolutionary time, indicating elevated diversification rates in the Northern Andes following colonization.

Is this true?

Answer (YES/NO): NO